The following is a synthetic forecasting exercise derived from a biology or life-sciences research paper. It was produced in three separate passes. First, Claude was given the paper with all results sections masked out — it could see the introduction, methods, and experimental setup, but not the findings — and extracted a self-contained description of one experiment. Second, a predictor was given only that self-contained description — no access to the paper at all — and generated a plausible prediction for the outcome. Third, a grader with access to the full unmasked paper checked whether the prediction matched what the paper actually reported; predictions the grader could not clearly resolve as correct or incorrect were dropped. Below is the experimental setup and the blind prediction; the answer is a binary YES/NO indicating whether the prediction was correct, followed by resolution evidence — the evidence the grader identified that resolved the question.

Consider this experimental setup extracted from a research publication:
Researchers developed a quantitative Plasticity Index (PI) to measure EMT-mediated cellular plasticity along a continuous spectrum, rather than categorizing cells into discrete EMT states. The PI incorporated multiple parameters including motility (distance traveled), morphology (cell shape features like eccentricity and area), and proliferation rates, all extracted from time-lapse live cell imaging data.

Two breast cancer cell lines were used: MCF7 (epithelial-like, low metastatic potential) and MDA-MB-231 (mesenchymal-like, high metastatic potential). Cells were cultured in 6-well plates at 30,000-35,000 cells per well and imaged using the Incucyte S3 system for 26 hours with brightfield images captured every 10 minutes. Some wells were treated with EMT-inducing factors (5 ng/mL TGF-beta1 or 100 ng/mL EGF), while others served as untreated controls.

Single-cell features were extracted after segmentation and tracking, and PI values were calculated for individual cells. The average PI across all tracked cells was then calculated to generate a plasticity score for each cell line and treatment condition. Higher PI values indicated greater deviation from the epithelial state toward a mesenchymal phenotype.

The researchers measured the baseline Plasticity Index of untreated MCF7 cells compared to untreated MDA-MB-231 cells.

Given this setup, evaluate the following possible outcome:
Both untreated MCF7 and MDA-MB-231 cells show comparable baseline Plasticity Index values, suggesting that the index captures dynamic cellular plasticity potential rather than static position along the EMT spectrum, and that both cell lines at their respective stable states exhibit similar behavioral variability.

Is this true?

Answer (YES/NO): NO